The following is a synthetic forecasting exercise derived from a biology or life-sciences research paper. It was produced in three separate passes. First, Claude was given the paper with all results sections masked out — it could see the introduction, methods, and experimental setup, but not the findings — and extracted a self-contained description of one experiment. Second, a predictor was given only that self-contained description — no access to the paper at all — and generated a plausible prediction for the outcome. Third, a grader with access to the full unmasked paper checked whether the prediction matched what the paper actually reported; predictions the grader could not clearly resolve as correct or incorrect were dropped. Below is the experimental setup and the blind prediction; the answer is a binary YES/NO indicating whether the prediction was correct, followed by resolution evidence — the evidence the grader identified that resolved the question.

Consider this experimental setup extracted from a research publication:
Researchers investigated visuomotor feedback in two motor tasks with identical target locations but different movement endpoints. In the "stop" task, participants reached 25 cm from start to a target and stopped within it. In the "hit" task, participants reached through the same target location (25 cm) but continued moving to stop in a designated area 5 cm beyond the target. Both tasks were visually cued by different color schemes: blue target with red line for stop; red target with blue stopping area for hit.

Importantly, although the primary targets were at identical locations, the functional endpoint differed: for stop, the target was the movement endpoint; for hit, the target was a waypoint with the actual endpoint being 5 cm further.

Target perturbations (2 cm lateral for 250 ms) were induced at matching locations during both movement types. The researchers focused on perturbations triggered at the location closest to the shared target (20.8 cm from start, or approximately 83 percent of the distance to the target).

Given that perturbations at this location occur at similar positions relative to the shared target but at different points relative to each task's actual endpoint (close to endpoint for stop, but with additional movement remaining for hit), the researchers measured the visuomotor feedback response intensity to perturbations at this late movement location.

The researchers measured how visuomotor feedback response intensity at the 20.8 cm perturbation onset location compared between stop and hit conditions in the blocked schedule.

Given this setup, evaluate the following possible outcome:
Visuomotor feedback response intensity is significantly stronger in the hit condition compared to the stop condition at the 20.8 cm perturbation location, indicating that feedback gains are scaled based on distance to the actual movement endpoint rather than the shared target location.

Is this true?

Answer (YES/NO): NO